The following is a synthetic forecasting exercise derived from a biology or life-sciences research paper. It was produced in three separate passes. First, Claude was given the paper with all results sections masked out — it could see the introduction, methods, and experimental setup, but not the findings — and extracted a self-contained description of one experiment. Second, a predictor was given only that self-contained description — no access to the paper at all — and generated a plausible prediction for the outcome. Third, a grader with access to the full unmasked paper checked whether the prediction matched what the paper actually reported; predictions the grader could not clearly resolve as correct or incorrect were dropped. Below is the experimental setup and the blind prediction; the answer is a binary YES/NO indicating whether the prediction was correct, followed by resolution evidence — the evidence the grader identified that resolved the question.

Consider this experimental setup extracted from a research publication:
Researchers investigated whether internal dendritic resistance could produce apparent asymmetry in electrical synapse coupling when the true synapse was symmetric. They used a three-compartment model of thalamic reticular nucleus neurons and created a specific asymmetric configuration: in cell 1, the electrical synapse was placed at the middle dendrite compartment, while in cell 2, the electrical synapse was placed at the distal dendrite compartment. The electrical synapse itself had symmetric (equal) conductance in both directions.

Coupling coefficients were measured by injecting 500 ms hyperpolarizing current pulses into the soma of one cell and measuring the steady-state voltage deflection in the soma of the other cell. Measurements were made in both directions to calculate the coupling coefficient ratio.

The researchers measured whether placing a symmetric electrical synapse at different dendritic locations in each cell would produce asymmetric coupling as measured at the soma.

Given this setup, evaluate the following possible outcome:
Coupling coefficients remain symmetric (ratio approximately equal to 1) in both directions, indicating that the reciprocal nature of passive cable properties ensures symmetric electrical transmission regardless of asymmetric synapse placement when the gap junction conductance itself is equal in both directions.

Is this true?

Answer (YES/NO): NO